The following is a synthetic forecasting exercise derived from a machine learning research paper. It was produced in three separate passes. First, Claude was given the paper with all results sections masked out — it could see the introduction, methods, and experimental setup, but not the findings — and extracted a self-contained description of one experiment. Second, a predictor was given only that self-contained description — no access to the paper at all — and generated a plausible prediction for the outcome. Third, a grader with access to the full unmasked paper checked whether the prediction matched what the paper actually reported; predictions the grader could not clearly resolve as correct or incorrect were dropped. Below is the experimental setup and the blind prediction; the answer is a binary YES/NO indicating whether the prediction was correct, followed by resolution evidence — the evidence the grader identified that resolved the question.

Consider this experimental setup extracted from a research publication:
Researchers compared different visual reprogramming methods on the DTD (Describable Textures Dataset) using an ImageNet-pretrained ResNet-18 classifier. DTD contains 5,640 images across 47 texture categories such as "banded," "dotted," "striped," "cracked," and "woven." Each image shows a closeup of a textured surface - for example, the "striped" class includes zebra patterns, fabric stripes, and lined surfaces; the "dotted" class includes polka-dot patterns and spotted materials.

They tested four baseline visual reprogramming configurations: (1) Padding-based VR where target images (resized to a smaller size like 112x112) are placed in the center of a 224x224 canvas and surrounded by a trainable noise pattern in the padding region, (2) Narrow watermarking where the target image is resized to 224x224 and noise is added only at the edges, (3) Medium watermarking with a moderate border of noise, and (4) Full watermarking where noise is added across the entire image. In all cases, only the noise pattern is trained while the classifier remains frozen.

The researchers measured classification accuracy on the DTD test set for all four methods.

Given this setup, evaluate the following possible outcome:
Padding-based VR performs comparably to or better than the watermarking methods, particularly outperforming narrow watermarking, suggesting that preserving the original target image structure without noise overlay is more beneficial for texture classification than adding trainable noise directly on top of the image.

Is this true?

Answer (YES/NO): YES